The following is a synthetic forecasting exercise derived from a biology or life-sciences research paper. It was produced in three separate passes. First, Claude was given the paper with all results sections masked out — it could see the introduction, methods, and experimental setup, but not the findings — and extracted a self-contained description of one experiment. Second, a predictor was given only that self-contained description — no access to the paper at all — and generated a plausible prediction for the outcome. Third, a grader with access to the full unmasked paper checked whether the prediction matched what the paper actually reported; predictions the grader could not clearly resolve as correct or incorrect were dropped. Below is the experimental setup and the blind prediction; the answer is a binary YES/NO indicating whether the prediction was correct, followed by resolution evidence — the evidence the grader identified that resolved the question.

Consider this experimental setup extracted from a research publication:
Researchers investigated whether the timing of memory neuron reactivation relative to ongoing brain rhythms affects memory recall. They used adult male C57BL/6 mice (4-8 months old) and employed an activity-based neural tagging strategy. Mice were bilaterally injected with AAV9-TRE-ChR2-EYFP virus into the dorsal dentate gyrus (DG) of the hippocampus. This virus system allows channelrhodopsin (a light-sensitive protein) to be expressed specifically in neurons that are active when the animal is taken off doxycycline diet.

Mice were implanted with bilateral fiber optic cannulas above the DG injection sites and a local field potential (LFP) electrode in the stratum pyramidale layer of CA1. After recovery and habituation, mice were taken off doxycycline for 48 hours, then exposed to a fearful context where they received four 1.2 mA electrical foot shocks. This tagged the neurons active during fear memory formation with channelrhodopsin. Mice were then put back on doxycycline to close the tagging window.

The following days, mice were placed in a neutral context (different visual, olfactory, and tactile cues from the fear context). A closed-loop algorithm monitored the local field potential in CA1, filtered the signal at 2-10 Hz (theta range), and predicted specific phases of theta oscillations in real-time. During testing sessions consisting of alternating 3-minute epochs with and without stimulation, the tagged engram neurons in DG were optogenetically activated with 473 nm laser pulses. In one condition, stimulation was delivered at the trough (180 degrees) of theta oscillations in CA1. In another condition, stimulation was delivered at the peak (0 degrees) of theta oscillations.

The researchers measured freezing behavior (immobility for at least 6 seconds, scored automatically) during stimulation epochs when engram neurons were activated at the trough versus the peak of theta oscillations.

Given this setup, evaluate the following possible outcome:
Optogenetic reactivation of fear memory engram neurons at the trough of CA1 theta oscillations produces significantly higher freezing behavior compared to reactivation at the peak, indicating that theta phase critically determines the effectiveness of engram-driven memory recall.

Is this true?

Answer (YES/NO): YES